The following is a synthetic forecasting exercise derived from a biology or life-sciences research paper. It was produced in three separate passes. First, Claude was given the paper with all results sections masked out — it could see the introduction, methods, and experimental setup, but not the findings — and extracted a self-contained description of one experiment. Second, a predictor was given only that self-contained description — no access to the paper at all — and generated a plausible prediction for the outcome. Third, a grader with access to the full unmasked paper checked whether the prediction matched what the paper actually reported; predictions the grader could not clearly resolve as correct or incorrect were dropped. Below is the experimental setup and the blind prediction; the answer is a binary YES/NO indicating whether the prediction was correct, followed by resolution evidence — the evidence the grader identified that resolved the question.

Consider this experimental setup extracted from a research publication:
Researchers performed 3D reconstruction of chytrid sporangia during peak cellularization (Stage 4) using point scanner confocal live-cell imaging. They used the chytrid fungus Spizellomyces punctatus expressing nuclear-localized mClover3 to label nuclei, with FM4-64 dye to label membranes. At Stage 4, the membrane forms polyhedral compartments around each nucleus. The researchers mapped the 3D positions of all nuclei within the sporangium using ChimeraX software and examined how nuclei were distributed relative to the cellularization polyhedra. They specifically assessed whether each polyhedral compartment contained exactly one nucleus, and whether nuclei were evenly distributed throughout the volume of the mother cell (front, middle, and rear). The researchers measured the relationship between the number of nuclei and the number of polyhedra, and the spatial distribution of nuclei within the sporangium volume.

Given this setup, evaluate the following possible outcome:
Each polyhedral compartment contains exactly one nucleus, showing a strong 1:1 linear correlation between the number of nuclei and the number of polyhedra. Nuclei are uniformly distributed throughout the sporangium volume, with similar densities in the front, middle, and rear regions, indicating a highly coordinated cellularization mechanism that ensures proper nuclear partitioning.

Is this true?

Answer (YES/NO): YES